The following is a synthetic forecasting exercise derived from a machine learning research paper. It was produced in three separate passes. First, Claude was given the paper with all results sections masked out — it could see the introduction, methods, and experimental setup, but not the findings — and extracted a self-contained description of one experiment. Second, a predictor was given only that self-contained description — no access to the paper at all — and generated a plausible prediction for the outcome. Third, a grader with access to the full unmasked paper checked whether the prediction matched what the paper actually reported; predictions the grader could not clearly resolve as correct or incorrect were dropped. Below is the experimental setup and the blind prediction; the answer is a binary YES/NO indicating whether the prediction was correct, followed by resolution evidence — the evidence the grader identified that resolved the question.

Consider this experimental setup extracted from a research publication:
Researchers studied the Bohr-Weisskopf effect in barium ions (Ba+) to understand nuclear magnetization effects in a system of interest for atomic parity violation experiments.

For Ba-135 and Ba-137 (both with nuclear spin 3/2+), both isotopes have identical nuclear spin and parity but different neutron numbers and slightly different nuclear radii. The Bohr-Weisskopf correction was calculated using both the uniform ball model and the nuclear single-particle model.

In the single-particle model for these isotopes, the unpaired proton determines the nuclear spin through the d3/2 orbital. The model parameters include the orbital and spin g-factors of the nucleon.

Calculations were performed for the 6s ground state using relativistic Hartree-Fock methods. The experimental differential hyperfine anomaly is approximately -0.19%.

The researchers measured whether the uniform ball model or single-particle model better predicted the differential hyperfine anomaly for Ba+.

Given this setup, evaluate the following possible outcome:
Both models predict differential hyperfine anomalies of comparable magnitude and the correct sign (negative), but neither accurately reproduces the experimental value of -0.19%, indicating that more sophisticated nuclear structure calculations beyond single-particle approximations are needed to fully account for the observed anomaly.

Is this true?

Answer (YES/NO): NO